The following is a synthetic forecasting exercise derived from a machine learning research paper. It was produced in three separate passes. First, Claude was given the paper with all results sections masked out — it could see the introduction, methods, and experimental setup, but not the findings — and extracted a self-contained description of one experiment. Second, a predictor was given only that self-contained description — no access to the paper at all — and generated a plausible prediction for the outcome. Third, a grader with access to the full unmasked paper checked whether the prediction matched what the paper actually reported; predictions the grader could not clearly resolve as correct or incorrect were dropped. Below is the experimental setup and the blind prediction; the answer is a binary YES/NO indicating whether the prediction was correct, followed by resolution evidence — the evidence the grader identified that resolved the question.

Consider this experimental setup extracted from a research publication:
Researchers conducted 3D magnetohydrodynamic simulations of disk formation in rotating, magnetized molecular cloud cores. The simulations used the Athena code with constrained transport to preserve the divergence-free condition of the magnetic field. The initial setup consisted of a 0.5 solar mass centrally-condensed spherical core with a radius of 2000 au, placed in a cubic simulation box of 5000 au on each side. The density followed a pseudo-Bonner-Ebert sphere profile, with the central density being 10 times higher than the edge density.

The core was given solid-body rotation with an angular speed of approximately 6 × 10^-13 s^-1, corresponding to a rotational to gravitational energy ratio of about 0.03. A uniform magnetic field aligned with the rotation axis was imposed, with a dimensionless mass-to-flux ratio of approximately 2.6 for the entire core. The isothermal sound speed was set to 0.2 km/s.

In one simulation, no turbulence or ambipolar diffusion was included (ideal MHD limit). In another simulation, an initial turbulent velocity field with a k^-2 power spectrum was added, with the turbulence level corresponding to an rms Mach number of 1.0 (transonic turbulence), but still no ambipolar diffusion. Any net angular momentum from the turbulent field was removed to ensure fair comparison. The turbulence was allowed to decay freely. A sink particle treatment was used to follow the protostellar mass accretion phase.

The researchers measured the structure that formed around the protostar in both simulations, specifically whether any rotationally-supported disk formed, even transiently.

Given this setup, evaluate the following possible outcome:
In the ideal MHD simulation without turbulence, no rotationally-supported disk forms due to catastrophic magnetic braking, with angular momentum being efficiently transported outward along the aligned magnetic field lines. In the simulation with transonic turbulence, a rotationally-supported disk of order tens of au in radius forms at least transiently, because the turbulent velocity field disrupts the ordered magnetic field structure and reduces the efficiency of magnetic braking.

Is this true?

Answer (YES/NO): YES